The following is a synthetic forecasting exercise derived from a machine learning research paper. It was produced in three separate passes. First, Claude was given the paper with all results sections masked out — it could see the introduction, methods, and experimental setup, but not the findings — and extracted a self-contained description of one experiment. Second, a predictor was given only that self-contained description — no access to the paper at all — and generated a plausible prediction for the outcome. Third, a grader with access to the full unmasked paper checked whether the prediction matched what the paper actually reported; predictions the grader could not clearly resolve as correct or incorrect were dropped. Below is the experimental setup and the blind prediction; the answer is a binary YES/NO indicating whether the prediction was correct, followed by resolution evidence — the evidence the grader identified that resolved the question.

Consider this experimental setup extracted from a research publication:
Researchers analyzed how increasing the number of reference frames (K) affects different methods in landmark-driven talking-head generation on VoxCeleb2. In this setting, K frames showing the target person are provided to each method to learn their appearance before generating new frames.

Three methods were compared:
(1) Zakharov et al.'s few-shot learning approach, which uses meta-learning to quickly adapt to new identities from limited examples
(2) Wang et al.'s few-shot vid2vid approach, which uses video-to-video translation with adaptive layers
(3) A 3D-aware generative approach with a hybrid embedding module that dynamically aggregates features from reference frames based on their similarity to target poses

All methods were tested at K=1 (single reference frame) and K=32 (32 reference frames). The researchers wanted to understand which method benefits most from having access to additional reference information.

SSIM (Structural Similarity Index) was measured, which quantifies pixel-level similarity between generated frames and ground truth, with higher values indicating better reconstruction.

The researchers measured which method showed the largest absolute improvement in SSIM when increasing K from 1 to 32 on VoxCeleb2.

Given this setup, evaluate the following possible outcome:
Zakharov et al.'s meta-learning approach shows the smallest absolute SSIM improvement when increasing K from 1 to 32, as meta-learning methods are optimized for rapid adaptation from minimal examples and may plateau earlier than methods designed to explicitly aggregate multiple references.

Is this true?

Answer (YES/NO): NO